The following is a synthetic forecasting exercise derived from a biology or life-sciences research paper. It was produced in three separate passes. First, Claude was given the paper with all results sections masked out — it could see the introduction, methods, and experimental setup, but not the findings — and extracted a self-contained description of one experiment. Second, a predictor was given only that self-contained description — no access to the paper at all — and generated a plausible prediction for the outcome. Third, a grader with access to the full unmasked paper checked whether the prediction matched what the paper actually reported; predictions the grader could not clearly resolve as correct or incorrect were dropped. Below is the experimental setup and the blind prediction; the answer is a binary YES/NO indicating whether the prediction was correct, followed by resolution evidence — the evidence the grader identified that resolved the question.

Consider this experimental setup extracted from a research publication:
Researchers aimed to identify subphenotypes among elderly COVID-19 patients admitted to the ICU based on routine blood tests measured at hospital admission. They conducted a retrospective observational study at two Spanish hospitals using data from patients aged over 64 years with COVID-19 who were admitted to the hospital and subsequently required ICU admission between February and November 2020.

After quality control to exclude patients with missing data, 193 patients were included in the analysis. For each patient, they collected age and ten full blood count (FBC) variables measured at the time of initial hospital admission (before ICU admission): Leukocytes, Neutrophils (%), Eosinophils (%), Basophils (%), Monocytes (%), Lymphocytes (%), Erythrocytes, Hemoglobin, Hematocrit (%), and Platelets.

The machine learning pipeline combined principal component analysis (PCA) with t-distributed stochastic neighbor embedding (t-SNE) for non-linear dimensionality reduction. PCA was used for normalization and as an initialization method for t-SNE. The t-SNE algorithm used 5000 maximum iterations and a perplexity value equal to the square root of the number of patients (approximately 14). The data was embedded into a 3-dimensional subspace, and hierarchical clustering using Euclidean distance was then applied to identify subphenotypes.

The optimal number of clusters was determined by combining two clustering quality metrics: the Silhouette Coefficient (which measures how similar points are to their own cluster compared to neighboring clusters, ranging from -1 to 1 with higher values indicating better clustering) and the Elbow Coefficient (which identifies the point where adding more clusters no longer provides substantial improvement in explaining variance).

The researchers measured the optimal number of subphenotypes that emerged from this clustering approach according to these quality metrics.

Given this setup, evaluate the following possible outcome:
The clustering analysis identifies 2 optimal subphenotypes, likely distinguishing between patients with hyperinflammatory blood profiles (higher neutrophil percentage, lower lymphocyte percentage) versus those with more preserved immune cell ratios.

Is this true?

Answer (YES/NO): NO